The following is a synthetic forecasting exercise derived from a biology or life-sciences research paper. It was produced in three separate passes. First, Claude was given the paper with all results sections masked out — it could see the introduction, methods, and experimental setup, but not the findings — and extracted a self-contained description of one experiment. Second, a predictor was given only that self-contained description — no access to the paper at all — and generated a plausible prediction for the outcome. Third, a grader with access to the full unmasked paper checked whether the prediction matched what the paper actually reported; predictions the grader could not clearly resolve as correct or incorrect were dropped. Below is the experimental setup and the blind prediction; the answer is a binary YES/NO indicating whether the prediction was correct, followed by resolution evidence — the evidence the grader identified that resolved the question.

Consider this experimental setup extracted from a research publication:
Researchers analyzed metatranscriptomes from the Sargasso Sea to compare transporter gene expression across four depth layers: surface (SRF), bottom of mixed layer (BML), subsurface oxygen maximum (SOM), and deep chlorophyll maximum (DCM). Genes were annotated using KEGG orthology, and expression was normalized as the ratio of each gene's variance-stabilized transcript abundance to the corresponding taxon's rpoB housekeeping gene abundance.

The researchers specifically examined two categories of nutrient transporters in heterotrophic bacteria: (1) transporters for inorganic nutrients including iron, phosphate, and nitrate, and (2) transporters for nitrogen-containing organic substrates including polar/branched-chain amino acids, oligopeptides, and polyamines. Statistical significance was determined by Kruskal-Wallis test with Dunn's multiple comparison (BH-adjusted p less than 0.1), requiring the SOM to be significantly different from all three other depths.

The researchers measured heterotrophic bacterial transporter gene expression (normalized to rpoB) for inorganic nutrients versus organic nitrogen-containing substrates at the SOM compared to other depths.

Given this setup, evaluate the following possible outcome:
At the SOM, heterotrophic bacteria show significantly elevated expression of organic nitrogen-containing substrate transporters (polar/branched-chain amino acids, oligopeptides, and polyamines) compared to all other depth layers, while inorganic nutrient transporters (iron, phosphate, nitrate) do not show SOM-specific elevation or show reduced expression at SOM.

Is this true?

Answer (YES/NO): YES